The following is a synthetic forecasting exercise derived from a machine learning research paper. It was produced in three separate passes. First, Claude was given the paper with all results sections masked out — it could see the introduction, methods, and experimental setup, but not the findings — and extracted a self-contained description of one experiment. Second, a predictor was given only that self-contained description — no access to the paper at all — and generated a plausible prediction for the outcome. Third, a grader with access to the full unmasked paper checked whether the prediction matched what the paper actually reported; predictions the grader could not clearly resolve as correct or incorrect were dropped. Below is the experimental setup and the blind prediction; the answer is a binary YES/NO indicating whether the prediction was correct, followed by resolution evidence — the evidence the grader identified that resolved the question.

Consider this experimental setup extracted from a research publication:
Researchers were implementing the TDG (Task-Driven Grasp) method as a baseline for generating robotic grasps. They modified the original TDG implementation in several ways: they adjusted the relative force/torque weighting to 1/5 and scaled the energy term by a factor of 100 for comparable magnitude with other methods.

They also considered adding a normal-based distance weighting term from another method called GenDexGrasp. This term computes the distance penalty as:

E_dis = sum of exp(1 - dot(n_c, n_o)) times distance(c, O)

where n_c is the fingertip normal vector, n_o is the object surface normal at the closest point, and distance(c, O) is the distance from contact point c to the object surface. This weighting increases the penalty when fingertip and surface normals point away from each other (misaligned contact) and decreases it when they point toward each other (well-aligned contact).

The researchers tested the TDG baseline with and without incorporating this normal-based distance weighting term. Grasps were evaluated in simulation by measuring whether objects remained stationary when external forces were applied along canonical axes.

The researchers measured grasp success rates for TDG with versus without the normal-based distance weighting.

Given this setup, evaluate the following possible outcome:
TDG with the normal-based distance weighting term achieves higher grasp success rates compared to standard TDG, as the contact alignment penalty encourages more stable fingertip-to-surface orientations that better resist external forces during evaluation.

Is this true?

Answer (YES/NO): YES